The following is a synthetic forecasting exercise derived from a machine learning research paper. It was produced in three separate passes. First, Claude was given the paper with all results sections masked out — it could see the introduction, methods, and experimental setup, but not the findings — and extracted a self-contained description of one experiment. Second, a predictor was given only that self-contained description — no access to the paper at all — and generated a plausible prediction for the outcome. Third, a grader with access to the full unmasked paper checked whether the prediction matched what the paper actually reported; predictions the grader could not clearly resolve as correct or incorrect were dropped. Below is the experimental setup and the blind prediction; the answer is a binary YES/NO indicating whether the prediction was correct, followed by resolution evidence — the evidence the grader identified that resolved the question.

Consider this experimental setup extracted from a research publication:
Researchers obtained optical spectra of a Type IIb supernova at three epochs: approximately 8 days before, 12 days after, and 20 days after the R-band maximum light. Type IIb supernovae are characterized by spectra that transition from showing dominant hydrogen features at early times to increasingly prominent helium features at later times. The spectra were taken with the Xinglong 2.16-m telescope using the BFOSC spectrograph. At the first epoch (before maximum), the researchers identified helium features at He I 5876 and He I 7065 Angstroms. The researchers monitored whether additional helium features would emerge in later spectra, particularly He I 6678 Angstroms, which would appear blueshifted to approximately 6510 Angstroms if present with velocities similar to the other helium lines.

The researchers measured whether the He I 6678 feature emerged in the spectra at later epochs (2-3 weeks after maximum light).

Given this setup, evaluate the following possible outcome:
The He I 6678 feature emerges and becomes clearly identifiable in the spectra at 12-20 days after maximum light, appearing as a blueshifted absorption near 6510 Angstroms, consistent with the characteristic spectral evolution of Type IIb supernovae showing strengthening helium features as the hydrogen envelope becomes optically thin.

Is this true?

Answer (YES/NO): YES